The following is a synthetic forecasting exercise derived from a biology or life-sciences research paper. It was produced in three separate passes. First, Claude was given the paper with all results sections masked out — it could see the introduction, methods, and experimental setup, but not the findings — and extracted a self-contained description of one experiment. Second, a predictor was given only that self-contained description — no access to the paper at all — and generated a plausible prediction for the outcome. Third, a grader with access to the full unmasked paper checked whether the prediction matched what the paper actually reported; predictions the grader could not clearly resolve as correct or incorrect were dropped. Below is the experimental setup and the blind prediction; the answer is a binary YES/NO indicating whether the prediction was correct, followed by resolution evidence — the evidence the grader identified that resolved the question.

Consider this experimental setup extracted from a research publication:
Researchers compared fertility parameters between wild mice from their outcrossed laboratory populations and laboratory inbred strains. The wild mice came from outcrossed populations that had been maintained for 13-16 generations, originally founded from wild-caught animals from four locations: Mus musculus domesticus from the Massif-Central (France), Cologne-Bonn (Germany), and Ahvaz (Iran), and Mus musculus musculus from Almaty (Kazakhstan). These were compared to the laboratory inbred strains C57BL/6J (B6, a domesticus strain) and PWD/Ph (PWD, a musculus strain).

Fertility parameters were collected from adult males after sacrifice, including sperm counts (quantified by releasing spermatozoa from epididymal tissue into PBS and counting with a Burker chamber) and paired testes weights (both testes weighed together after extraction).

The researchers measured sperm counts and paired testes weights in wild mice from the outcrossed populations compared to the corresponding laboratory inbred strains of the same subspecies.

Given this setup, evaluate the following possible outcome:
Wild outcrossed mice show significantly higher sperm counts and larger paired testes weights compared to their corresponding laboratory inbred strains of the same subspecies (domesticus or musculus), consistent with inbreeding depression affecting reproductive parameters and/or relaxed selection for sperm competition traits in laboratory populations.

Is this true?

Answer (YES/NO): NO